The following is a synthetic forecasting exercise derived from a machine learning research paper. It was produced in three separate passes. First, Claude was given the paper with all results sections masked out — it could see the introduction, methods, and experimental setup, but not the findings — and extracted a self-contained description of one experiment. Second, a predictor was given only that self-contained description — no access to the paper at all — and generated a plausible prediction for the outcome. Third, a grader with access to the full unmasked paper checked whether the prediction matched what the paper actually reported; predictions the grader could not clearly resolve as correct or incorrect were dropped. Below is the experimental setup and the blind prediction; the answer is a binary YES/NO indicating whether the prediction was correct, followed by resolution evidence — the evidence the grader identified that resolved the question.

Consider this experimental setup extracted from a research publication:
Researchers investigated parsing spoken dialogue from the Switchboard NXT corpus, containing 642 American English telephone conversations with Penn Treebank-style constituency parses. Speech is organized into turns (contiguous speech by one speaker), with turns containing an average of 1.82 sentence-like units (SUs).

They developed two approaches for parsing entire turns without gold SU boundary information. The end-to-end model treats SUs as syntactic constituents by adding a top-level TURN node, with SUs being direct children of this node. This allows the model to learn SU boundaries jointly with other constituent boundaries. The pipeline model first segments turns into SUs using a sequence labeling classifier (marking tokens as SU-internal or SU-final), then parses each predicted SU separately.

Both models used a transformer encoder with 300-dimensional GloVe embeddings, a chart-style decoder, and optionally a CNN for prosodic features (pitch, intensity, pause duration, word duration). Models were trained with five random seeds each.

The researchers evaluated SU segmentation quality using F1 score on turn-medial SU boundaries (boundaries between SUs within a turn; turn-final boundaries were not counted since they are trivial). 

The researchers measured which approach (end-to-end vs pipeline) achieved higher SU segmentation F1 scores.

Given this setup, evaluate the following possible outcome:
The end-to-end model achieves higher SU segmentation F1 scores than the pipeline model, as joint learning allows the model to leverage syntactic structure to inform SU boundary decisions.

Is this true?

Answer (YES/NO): NO